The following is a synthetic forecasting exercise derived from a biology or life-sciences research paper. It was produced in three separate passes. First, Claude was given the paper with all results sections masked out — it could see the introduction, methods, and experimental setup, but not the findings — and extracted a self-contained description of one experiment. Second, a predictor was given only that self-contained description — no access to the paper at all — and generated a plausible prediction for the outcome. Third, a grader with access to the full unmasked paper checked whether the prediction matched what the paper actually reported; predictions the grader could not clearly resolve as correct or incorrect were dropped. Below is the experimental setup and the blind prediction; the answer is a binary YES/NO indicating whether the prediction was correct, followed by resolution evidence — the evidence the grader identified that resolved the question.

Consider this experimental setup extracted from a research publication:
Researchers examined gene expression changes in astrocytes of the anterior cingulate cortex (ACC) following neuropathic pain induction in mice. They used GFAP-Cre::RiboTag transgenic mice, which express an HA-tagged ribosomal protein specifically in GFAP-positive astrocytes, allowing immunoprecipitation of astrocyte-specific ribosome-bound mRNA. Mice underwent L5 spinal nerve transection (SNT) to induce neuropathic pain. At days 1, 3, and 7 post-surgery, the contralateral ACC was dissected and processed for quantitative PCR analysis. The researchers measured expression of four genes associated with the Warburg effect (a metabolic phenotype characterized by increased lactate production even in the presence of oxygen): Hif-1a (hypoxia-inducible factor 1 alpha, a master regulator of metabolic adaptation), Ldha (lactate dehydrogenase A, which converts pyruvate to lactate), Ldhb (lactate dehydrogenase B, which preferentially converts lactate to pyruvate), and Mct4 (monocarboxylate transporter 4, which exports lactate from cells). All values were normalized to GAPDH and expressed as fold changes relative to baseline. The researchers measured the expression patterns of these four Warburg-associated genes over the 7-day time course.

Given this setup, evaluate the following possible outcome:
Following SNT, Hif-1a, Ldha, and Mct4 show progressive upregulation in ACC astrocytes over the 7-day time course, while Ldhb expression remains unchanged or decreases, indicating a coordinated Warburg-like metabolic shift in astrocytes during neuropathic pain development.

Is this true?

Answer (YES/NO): NO